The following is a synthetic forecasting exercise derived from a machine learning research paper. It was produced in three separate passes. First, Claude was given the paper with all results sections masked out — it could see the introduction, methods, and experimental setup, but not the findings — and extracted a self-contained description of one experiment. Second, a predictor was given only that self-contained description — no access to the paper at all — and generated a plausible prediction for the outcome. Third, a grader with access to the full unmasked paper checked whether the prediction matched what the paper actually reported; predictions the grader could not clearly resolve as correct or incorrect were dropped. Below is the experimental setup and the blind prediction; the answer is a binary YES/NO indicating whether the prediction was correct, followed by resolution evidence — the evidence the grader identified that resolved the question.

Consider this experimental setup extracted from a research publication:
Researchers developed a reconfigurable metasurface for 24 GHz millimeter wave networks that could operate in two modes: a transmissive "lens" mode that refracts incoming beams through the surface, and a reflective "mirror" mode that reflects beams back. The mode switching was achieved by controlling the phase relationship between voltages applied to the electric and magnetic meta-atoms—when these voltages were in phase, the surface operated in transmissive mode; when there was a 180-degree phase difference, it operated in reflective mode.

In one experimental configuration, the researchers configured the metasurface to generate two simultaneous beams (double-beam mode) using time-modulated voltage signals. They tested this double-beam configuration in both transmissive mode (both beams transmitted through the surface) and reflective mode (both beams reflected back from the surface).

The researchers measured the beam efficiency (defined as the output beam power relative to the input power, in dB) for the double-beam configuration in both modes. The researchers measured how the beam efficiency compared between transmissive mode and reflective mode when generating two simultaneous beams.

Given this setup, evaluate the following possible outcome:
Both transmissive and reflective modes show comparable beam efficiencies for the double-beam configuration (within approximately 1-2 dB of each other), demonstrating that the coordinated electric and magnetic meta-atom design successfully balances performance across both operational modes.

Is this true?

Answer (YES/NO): YES